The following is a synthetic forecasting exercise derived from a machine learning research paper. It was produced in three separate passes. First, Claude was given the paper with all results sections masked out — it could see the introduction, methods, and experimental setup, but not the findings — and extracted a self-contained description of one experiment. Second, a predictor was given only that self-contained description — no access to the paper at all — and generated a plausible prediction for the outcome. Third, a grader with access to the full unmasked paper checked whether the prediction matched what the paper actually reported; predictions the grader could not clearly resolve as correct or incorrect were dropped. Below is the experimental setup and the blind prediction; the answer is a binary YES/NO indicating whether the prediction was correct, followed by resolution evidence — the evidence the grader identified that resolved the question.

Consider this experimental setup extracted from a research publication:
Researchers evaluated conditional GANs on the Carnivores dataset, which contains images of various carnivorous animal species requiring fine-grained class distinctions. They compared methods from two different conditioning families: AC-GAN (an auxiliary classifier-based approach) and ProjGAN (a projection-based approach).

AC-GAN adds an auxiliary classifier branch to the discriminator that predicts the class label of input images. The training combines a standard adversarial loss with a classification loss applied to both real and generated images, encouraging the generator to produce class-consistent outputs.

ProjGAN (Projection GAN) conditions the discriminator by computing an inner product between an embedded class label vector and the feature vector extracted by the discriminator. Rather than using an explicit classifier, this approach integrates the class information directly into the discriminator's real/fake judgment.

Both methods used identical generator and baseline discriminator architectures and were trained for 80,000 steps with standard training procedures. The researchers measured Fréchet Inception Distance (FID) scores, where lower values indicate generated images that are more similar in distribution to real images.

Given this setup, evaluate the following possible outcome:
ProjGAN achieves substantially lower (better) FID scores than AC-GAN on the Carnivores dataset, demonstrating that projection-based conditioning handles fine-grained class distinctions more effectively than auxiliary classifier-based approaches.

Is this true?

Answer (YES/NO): NO